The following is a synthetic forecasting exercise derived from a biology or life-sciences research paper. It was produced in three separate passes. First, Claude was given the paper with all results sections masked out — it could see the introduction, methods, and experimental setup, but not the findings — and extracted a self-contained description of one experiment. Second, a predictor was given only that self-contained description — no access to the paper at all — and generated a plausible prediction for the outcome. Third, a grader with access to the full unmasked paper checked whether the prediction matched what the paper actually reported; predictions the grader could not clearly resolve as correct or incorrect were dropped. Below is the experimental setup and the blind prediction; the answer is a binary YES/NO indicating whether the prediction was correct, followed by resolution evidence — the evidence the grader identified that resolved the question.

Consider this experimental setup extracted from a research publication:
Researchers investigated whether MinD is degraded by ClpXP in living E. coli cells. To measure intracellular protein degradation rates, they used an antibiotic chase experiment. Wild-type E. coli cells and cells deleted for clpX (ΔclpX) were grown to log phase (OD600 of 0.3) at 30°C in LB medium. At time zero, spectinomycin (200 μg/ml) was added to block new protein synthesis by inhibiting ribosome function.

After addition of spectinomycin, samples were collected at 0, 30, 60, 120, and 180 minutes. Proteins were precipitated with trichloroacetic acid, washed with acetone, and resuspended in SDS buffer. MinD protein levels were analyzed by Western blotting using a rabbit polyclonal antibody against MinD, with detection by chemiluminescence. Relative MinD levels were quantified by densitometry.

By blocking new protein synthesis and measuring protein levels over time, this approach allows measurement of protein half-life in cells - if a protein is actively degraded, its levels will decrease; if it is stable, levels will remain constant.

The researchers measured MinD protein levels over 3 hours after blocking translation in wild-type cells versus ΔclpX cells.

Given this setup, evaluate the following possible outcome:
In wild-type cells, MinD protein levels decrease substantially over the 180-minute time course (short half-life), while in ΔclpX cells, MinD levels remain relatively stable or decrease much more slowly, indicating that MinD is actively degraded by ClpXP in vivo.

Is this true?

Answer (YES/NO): NO